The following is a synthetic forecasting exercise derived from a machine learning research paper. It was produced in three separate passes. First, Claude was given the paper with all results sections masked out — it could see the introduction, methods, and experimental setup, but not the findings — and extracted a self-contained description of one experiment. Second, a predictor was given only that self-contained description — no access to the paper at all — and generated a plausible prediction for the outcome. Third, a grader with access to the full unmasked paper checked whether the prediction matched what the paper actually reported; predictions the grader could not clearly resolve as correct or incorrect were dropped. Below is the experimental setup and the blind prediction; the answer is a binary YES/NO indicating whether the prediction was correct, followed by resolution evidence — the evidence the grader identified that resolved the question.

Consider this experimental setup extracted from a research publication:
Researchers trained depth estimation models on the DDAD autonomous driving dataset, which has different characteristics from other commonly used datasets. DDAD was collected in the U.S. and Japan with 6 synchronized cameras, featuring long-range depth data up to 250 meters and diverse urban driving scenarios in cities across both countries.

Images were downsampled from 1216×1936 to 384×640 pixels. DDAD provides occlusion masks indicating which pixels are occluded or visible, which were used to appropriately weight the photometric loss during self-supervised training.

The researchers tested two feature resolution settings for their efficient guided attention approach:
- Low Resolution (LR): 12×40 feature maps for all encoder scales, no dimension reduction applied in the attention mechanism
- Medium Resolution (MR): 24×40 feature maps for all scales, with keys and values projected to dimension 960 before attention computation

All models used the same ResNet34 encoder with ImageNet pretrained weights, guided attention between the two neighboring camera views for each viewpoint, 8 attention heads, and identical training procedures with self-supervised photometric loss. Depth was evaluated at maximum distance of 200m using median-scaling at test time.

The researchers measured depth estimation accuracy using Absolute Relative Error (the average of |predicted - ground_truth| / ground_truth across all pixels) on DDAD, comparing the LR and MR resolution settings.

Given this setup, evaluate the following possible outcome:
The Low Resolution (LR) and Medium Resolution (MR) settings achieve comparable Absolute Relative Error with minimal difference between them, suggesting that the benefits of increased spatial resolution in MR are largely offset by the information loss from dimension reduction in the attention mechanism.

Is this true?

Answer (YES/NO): NO